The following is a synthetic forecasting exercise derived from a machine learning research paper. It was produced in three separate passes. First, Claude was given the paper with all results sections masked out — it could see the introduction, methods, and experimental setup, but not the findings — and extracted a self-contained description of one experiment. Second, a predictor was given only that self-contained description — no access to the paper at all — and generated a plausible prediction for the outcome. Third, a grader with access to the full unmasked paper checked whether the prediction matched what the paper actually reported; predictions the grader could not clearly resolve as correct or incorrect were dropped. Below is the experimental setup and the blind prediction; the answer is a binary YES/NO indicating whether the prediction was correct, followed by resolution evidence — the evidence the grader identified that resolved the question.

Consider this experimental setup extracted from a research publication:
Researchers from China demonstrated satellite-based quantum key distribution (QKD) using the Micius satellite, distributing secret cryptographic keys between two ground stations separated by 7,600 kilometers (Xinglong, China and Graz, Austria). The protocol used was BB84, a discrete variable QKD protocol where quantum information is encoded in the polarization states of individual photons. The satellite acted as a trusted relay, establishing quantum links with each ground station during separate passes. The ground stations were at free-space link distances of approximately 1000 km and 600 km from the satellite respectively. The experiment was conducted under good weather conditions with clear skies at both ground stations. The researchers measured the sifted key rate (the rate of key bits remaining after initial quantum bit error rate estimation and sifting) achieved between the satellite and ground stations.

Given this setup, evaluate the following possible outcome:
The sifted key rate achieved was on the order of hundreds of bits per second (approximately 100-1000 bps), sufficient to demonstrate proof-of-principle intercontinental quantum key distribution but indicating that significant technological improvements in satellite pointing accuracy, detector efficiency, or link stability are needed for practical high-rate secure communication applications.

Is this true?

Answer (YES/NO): NO